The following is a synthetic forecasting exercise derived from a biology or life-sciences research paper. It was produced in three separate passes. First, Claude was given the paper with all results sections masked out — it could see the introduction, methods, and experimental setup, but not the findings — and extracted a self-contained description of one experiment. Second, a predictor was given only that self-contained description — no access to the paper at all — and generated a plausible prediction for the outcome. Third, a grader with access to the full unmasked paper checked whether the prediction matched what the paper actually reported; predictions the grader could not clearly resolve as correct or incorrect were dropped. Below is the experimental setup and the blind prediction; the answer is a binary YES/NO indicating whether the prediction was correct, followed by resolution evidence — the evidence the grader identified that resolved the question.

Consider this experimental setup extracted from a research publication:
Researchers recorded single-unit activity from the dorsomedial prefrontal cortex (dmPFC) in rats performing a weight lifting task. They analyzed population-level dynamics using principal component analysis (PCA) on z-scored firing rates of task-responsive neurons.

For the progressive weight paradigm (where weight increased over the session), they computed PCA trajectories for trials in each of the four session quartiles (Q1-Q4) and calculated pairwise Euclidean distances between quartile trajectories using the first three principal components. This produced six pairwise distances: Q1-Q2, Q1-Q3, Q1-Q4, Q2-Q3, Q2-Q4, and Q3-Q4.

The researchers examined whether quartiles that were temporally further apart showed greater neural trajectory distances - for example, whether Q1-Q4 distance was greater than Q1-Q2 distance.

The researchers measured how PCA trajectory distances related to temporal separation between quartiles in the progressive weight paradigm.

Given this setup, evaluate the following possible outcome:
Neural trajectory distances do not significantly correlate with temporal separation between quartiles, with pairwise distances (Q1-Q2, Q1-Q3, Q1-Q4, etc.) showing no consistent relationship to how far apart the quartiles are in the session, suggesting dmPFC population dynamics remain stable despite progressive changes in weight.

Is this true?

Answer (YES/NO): NO